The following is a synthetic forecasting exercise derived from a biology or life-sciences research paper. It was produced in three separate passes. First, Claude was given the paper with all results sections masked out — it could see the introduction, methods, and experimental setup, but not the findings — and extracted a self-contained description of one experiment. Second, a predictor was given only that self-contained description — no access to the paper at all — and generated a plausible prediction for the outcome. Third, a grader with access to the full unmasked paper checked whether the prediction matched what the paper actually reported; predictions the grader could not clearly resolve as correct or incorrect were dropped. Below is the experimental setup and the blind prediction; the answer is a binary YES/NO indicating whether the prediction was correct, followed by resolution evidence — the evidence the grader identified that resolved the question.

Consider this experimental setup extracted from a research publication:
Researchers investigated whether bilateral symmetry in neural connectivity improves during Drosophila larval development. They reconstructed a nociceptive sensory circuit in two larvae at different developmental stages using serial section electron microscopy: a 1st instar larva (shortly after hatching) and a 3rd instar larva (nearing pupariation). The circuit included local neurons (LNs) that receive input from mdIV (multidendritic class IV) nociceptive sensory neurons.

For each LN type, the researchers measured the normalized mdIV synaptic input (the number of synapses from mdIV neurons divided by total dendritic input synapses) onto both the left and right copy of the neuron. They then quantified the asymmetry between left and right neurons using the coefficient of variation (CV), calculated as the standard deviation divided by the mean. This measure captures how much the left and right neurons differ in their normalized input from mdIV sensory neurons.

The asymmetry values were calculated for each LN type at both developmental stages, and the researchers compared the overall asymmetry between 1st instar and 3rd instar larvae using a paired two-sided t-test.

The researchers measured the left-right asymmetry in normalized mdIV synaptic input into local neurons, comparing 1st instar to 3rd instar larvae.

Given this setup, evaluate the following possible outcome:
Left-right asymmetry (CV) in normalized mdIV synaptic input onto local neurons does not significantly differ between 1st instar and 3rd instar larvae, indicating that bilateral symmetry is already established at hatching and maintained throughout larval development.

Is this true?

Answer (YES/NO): NO